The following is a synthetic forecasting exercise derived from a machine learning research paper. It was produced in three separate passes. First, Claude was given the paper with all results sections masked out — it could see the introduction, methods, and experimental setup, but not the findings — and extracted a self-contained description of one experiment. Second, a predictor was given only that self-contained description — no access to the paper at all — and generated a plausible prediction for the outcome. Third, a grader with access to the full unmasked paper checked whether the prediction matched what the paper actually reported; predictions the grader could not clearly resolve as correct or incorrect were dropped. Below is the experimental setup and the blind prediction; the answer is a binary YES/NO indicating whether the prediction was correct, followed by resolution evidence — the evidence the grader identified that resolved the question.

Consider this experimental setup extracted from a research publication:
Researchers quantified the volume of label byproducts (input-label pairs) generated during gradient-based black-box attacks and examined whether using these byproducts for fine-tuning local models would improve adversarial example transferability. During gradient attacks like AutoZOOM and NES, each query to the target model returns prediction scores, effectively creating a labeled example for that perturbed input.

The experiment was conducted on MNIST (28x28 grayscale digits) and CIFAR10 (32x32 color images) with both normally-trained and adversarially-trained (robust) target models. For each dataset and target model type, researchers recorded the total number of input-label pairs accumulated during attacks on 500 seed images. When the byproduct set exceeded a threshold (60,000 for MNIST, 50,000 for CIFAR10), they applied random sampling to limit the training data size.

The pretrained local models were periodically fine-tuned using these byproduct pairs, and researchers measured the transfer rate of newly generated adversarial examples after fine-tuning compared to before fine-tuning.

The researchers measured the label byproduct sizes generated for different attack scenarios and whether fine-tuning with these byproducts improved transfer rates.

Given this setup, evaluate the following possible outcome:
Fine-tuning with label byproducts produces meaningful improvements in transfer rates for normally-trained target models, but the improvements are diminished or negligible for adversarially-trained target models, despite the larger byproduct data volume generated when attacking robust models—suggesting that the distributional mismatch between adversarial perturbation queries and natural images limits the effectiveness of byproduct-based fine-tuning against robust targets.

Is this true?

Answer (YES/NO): NO